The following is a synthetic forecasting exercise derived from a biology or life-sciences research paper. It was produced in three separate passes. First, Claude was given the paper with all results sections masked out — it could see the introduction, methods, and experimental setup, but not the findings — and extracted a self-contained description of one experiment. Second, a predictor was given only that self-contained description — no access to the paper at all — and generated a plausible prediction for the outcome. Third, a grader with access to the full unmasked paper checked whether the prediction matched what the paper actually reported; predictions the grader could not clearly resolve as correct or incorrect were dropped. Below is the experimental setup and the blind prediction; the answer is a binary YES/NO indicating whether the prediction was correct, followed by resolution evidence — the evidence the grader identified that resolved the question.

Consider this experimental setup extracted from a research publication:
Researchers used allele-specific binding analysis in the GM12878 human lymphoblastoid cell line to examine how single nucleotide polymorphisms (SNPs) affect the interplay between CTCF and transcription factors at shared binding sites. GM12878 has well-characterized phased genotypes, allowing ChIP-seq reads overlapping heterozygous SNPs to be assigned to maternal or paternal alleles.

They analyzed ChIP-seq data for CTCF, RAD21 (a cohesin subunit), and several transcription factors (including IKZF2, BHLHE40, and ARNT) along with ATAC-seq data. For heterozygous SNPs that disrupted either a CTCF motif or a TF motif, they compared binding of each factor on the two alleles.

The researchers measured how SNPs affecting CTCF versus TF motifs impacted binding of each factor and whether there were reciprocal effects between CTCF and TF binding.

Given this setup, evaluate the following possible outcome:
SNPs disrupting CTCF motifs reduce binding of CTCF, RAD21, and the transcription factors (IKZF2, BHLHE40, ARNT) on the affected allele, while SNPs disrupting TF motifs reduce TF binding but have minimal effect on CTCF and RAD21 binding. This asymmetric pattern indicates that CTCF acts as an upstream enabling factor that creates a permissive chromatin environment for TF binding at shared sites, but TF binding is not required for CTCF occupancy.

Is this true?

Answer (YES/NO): NO